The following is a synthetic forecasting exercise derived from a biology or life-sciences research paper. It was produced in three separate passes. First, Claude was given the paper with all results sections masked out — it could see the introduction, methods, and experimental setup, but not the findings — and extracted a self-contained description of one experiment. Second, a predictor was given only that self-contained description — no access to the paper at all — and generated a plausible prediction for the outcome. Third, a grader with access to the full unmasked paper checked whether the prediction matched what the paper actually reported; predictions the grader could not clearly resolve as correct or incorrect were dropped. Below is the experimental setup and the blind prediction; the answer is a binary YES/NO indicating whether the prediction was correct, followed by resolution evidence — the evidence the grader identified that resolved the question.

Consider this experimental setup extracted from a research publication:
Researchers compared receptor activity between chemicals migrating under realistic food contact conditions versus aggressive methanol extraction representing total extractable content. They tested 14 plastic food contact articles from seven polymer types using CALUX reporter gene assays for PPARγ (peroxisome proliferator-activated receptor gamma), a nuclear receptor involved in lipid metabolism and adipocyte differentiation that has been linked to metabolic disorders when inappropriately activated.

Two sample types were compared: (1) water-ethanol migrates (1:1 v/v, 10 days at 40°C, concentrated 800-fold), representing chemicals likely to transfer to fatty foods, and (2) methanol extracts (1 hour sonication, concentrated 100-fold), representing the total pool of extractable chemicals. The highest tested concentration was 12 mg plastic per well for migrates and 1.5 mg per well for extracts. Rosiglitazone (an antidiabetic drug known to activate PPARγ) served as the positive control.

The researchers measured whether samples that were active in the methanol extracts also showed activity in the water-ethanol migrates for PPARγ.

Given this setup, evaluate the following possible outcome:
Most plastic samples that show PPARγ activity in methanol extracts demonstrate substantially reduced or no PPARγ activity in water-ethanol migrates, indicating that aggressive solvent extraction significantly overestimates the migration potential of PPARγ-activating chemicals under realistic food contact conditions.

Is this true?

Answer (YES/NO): NO